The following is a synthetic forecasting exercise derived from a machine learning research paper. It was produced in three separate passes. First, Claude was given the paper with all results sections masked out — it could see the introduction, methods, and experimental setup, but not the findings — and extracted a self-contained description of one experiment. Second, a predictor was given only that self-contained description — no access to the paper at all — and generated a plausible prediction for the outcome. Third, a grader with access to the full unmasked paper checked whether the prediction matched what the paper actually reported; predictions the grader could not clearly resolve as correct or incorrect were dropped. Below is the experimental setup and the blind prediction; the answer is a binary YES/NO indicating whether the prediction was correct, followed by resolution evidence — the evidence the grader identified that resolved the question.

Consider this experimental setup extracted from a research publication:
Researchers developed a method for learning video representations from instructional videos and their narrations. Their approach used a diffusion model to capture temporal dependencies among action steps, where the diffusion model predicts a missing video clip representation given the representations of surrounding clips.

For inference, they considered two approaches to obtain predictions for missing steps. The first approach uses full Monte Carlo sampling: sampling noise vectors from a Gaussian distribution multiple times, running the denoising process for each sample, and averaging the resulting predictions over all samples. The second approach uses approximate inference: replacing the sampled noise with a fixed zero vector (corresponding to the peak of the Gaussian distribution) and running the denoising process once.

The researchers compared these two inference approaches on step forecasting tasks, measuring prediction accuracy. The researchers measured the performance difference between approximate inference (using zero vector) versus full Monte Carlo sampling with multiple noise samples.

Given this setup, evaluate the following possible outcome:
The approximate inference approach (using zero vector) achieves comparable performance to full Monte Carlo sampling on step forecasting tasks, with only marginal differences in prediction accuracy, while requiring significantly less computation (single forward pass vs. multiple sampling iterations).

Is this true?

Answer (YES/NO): YES